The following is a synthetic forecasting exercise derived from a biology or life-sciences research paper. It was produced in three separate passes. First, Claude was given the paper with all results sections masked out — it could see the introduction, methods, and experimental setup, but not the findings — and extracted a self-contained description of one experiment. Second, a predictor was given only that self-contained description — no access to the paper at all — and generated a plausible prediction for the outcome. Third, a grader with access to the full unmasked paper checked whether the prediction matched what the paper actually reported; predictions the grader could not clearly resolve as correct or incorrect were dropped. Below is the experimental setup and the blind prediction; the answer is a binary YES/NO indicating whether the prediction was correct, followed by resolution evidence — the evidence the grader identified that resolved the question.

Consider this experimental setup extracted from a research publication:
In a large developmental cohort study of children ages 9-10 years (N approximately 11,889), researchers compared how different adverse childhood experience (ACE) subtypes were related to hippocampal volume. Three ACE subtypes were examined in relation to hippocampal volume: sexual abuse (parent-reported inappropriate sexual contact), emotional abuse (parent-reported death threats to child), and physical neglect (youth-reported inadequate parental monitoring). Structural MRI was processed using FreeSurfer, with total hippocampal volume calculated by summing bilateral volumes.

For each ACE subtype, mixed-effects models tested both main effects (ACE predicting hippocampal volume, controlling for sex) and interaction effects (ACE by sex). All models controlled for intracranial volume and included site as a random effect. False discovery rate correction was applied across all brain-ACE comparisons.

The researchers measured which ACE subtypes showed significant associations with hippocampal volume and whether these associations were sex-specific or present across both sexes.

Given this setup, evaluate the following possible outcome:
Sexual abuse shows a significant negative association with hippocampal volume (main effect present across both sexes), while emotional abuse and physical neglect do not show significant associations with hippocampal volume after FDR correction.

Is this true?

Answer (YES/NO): NO